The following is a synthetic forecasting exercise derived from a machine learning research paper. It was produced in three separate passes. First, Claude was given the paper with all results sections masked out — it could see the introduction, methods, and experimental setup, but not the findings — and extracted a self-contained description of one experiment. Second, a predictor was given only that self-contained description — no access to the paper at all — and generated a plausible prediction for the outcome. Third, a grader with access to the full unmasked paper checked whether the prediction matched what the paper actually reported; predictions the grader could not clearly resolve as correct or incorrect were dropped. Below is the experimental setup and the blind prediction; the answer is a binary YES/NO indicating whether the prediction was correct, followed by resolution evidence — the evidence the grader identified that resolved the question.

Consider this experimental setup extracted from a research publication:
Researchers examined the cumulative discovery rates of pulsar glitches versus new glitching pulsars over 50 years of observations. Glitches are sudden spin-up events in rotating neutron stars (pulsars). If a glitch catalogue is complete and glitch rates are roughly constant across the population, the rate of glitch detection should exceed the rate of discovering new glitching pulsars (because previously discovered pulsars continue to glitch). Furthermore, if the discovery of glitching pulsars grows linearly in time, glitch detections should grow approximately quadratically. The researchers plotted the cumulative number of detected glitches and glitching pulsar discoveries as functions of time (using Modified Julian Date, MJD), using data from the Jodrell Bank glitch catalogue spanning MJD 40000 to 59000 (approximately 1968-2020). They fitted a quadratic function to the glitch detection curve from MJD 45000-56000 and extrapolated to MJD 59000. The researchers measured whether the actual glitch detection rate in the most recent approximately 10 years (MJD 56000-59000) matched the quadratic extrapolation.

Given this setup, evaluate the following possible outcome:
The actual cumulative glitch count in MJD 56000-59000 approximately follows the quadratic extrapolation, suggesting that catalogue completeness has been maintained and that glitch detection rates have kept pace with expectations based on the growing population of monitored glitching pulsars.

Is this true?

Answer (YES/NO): NO